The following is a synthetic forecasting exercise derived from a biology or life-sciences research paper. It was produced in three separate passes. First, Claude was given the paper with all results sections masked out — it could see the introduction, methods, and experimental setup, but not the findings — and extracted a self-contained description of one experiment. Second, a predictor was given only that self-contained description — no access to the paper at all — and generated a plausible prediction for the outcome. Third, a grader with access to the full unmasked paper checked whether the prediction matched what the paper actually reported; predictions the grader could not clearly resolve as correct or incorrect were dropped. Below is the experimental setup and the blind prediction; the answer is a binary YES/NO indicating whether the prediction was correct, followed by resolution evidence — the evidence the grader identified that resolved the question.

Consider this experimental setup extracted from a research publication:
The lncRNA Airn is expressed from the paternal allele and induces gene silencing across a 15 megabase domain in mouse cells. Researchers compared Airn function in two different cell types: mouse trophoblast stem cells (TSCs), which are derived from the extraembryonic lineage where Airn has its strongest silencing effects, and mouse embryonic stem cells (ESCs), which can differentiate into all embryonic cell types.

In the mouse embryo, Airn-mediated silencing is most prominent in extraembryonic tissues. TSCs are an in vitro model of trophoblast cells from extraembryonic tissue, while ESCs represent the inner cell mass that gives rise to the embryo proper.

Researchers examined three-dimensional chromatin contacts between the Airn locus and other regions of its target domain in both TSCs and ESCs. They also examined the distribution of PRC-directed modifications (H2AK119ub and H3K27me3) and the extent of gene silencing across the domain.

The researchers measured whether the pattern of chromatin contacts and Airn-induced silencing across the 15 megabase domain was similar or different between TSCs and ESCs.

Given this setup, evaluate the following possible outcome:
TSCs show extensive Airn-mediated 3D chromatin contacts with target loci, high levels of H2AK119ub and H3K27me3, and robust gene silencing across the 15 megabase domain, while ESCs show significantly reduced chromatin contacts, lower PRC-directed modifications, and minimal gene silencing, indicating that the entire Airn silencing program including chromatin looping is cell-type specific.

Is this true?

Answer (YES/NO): NO